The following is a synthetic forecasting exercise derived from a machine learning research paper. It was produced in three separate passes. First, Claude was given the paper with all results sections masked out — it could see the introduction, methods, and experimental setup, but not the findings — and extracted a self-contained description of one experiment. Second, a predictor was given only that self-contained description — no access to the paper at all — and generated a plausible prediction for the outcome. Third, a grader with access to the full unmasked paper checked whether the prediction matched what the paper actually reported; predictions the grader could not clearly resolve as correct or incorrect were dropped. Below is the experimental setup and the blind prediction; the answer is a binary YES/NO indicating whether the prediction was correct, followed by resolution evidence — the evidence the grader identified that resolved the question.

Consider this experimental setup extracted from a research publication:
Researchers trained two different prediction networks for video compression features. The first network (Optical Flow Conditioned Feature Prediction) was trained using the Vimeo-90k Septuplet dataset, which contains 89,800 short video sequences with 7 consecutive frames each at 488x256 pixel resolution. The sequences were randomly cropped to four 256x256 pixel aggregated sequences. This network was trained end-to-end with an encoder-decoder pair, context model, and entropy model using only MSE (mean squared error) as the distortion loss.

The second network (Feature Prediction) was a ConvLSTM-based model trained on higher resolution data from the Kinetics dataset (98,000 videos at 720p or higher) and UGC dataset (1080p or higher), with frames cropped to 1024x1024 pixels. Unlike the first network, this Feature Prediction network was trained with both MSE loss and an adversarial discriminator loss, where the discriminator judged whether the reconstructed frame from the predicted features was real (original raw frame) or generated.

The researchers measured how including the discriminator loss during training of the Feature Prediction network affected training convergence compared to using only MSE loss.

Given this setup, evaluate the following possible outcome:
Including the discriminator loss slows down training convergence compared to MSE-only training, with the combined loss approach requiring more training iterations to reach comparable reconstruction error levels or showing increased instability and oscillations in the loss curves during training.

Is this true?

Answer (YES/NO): NO